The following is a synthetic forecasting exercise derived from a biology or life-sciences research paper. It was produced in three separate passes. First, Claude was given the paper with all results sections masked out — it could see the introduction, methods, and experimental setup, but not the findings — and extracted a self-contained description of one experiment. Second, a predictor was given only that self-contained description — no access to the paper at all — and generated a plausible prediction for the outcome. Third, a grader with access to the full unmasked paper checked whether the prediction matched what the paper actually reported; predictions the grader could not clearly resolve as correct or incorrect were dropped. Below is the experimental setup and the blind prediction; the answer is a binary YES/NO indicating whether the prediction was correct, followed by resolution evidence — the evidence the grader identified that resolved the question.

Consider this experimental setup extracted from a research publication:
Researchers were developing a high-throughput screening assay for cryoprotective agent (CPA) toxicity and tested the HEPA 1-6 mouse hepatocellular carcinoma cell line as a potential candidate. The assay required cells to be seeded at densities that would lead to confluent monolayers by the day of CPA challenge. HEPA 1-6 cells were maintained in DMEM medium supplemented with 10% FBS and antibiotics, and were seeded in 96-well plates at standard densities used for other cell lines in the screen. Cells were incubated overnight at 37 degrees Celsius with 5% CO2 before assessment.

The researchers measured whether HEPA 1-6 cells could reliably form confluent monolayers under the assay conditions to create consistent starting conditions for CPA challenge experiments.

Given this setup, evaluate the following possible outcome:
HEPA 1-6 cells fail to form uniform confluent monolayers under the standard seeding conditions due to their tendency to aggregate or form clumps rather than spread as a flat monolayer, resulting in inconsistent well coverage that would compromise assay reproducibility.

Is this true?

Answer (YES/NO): NO